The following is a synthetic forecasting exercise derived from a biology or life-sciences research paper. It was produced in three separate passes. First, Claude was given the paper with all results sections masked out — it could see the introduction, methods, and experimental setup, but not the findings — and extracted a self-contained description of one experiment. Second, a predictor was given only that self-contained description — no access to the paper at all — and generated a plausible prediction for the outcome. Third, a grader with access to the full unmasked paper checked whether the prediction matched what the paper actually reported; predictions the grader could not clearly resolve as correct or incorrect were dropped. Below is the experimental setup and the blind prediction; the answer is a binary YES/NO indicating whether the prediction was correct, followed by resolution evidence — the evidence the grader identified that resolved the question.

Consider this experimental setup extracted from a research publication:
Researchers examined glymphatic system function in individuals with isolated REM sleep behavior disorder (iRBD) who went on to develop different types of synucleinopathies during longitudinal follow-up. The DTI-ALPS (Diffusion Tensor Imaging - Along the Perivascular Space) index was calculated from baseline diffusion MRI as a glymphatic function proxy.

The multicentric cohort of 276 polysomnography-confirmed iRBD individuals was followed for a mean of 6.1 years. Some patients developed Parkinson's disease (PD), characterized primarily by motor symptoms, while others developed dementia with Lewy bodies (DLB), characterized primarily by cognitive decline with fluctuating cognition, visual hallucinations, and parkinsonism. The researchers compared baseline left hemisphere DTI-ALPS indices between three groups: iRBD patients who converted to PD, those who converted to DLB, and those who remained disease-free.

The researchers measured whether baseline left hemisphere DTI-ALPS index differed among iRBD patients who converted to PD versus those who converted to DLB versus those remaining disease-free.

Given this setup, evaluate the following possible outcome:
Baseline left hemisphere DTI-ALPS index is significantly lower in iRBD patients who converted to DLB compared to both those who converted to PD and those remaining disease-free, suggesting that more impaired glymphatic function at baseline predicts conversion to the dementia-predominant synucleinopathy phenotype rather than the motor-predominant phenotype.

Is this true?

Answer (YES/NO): NO